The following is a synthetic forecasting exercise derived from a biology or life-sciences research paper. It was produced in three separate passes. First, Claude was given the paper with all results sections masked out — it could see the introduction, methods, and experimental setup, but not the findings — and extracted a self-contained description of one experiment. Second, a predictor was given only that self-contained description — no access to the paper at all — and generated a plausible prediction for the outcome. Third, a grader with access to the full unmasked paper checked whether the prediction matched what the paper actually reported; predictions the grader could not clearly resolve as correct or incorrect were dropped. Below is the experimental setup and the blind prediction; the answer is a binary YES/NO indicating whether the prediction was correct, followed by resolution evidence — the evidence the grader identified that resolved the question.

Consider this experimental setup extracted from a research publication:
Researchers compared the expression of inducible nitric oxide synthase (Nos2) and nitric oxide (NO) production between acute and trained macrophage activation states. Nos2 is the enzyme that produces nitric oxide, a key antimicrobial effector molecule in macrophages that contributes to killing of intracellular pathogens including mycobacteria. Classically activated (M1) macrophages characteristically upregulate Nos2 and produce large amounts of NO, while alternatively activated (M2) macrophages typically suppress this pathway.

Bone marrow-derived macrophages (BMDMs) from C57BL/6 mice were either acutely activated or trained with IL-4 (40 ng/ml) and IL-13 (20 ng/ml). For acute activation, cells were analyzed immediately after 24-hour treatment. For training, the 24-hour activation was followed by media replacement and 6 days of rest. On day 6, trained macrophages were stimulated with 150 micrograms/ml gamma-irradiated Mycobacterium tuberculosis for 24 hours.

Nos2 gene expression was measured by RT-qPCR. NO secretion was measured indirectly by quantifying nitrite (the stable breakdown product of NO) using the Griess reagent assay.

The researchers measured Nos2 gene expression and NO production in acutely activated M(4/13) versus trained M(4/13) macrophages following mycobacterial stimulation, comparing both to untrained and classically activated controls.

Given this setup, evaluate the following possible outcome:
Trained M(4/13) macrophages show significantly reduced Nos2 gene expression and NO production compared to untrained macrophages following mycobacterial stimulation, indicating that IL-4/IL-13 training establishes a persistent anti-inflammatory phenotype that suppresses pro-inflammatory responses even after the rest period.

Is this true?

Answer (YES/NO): NO